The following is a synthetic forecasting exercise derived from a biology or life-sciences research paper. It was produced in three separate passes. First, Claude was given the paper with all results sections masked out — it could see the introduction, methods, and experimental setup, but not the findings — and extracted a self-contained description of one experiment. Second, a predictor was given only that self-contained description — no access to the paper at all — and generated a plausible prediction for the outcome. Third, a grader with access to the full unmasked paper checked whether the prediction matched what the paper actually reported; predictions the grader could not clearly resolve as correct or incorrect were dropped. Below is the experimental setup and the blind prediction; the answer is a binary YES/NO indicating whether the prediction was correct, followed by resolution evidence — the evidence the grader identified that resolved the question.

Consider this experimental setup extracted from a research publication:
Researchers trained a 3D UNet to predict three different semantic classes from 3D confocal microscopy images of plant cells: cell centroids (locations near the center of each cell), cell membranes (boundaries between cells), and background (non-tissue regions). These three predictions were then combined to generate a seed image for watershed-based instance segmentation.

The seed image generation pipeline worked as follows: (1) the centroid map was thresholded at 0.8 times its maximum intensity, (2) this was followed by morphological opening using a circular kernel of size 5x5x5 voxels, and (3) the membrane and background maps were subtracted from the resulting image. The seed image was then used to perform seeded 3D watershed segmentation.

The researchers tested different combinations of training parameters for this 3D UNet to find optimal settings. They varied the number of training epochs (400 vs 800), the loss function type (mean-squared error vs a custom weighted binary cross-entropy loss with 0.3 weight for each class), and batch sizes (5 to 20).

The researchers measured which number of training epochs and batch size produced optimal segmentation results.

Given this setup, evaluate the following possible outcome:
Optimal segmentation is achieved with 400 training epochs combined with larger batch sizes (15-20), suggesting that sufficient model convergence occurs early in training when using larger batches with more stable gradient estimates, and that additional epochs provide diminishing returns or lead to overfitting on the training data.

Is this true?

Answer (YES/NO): NO